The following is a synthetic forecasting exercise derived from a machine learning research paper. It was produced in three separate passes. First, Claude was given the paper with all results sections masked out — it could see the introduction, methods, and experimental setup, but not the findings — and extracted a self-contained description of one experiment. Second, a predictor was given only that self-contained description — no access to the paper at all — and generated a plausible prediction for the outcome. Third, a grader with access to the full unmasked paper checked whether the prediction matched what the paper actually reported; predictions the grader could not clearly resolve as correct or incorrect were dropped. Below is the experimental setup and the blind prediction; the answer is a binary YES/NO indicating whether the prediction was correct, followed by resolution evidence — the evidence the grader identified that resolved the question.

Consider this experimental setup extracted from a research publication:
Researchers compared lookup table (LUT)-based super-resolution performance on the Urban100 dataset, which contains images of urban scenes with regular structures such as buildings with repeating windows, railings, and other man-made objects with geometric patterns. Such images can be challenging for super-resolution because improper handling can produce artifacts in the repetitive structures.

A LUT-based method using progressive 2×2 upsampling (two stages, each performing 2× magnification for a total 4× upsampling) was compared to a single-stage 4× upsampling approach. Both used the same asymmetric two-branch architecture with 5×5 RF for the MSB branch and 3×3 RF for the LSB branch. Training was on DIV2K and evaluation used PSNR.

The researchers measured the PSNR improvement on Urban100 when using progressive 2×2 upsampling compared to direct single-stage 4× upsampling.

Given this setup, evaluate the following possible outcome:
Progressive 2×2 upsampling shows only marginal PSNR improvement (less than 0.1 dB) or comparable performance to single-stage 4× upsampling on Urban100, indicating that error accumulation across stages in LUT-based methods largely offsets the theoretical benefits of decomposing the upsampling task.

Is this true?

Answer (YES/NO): NO